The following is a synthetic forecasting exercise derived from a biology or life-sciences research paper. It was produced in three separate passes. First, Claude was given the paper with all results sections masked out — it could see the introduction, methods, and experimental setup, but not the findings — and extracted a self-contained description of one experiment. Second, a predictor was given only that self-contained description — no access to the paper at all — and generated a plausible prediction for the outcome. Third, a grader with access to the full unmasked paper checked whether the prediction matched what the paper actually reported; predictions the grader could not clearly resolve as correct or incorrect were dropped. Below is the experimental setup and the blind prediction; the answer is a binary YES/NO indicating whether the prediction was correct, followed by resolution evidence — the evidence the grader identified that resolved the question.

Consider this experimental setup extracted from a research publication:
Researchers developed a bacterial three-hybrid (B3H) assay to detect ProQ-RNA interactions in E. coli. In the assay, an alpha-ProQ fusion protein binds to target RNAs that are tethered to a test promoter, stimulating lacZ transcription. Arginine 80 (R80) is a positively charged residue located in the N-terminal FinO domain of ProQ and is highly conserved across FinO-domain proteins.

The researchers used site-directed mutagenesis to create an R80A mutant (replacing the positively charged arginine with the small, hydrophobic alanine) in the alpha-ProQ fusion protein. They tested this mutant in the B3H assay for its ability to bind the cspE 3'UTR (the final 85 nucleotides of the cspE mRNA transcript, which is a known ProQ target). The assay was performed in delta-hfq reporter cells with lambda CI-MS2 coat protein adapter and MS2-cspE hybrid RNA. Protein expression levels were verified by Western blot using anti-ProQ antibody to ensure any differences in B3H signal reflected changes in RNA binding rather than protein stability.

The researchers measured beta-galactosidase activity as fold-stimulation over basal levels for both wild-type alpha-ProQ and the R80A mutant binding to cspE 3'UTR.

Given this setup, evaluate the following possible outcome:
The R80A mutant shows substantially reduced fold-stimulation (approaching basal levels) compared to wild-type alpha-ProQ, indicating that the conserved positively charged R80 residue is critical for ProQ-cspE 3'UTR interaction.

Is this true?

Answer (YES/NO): YES